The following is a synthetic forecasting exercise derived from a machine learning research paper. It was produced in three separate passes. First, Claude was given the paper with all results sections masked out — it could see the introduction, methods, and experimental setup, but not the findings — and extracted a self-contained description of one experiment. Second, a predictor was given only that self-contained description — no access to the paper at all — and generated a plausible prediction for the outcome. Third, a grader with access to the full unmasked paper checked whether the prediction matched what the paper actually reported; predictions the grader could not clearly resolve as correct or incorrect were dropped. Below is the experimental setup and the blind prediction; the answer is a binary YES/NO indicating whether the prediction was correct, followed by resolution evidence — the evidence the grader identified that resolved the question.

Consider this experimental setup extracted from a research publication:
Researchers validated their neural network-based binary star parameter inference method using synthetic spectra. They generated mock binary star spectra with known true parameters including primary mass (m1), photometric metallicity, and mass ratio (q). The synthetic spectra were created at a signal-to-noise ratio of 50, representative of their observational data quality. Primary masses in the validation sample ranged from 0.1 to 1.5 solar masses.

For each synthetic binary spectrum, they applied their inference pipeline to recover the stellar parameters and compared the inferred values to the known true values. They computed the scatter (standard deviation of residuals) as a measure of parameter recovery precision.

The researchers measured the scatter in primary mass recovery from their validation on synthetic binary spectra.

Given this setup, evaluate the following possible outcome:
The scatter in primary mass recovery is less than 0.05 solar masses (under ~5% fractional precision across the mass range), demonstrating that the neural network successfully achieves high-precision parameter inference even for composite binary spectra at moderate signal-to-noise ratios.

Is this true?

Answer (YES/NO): YES